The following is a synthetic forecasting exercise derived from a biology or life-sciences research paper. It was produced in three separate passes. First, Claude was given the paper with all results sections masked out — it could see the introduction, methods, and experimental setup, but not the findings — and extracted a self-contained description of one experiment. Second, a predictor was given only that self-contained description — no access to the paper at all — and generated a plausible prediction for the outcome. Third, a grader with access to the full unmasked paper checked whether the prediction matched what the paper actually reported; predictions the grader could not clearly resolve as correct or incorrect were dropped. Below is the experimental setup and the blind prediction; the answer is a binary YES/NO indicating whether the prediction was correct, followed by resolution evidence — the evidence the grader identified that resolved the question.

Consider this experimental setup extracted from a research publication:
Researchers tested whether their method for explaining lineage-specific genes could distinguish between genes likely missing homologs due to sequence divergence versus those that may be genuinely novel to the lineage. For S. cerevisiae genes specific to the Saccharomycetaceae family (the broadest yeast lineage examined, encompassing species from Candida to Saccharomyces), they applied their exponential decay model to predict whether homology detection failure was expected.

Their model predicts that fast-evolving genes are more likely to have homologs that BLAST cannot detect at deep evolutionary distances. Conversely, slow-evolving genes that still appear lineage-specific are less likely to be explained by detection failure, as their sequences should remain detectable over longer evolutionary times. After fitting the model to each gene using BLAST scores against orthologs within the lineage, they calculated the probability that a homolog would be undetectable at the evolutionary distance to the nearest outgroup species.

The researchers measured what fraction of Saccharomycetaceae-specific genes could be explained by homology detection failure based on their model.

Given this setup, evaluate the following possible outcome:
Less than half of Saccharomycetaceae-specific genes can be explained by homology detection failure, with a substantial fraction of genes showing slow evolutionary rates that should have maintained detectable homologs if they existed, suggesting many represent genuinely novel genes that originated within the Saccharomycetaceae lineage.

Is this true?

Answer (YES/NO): NO